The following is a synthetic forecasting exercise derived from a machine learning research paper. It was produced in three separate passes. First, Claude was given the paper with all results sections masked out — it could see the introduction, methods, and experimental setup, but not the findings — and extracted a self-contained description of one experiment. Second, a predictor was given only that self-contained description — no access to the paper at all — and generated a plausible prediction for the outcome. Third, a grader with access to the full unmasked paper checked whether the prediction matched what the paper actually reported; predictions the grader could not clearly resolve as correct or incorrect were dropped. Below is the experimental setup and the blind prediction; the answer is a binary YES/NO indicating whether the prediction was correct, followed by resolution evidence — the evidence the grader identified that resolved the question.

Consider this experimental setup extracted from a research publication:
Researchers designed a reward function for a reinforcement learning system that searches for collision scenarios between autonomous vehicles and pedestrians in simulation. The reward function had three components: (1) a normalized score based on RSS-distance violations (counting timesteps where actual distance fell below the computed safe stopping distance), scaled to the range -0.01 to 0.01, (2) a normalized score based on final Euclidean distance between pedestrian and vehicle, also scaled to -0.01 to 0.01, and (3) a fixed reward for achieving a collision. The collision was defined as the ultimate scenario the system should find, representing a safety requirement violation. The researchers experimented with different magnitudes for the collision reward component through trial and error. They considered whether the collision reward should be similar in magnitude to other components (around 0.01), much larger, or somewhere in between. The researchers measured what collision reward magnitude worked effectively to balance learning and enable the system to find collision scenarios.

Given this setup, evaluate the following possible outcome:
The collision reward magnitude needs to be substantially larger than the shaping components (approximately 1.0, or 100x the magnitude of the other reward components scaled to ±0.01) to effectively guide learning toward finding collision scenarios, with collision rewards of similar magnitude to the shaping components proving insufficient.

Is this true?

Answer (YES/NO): NO